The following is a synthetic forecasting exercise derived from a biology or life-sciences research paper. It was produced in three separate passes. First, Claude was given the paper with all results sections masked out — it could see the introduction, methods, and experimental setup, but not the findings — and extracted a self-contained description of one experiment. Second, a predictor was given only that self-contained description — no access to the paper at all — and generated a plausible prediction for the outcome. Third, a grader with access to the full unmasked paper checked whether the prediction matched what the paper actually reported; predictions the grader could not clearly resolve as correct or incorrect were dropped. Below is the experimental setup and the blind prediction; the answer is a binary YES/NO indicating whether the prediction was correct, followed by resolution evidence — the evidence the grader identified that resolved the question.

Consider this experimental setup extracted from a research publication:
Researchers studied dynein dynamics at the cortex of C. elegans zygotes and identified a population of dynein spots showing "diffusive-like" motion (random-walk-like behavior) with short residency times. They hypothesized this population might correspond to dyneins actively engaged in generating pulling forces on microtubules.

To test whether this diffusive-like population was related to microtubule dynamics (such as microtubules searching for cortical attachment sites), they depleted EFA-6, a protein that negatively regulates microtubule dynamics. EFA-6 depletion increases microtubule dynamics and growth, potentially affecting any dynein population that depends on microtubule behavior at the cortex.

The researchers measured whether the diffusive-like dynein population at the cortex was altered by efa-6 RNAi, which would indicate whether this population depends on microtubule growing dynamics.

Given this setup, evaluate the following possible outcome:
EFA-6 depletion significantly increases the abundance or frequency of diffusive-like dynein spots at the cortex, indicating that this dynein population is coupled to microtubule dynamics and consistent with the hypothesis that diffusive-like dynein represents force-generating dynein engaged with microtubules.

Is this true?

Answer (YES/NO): NO